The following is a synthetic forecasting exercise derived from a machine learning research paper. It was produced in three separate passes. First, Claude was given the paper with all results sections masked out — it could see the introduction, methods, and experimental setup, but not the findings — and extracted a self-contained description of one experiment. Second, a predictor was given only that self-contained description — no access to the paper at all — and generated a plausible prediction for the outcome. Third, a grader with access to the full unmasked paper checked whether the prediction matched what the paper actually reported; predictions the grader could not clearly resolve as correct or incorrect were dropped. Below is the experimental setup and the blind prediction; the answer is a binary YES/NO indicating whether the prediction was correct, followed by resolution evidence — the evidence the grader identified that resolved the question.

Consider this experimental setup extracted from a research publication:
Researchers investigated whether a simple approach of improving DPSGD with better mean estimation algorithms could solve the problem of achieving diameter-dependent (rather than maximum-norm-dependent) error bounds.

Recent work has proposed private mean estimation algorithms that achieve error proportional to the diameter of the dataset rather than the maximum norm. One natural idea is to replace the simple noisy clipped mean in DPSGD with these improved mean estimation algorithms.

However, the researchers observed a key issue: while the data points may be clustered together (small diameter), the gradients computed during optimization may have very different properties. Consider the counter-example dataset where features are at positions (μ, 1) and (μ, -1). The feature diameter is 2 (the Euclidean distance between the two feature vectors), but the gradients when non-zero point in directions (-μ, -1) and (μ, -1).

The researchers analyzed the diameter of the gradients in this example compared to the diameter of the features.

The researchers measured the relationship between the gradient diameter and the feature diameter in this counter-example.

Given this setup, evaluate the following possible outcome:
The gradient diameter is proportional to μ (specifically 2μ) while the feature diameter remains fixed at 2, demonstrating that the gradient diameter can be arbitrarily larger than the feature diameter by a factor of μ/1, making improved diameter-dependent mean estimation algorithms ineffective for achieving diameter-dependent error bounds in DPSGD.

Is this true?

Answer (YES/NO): YES